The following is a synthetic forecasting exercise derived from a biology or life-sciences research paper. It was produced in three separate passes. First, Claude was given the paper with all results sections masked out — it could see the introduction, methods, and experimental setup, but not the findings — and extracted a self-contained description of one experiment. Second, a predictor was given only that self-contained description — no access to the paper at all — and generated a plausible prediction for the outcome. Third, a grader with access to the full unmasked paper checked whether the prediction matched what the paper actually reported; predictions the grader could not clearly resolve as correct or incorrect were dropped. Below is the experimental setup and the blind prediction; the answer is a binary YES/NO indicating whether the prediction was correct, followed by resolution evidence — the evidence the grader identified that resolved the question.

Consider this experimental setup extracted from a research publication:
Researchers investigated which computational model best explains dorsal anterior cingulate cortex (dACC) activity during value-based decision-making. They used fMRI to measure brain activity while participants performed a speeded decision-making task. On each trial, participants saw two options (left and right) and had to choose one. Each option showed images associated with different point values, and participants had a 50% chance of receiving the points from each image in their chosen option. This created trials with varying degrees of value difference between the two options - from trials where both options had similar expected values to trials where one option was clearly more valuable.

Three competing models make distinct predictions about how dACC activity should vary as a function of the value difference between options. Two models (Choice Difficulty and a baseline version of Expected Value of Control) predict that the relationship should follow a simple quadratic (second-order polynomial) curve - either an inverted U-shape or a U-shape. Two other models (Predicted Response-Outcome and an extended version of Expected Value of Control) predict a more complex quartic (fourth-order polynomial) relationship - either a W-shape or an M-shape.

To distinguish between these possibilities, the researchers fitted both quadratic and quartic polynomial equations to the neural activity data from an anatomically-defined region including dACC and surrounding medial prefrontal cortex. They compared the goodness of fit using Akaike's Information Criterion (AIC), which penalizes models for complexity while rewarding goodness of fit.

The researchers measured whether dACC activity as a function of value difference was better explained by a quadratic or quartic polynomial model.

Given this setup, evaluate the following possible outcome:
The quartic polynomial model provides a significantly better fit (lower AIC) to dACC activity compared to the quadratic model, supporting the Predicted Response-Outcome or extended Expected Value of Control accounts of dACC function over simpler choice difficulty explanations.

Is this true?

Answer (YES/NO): YES